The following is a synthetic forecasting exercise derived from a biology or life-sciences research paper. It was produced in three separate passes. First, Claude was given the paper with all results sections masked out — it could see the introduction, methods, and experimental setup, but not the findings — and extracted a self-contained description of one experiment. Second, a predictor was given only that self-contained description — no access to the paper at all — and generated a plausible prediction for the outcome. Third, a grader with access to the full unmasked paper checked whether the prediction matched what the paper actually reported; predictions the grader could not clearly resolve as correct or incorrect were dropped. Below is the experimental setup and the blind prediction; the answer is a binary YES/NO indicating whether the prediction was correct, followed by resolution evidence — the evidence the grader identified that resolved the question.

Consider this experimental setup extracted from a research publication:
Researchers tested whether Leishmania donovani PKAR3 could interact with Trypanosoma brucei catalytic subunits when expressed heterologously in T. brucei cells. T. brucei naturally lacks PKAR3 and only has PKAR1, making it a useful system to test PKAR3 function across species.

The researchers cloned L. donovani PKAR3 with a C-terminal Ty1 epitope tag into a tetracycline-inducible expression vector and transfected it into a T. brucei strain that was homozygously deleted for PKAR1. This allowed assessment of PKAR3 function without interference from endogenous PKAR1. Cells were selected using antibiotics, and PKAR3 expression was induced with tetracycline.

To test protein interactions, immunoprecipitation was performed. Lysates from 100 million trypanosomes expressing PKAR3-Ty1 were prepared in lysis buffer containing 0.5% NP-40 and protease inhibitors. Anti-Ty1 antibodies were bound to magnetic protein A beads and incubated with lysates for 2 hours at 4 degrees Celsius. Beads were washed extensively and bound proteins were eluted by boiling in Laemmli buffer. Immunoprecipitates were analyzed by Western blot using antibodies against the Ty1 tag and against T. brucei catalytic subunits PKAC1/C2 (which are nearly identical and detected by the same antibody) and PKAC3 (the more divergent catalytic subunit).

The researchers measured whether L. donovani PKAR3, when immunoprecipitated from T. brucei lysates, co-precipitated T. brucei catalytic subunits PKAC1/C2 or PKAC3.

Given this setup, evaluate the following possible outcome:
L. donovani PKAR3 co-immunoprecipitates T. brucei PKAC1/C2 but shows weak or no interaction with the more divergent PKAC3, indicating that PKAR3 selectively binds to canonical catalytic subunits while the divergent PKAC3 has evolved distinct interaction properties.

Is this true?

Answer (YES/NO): NO